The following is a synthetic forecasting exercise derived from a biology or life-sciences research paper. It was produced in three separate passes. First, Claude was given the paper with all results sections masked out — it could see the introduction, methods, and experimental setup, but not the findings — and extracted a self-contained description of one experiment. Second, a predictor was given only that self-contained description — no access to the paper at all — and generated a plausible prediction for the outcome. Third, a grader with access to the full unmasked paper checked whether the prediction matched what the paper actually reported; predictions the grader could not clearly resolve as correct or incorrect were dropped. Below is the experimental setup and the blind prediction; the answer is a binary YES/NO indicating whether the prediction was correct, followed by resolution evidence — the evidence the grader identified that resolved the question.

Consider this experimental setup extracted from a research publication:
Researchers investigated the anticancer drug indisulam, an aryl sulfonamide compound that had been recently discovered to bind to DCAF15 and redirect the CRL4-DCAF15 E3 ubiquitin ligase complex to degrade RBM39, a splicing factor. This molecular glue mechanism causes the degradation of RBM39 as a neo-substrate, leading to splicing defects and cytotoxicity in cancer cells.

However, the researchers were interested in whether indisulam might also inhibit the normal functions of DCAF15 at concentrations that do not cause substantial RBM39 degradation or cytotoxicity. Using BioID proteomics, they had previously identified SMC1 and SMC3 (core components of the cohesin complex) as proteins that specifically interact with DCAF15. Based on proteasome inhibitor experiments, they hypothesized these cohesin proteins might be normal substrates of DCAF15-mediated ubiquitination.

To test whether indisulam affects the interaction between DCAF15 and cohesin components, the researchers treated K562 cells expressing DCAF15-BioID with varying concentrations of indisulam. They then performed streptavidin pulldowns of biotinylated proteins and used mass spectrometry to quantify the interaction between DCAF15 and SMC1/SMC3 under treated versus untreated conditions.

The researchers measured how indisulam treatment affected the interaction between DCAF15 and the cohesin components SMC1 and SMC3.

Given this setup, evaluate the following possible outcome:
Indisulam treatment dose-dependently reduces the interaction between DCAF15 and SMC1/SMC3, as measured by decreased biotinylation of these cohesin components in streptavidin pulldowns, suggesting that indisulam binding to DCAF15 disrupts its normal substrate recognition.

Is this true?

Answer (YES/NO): NO